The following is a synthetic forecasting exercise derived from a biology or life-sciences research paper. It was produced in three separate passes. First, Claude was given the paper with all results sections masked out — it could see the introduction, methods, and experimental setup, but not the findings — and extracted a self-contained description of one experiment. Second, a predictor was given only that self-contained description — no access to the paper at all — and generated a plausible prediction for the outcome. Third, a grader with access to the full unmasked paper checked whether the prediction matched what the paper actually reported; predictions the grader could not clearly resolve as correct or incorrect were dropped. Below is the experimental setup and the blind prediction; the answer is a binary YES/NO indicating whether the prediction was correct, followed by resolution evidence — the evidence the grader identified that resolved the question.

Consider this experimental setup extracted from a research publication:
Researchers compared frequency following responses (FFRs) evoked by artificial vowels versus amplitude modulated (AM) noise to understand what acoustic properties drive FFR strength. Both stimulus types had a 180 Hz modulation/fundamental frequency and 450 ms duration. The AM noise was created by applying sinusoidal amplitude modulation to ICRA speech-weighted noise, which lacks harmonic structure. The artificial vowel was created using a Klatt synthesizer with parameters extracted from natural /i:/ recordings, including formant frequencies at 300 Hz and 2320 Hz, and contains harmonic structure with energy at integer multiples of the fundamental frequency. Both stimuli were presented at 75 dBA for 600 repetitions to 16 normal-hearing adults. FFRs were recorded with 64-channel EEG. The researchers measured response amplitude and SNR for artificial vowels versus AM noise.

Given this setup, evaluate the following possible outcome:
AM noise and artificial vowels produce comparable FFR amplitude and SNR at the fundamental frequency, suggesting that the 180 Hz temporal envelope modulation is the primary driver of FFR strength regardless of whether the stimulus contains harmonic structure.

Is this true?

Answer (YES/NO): NO